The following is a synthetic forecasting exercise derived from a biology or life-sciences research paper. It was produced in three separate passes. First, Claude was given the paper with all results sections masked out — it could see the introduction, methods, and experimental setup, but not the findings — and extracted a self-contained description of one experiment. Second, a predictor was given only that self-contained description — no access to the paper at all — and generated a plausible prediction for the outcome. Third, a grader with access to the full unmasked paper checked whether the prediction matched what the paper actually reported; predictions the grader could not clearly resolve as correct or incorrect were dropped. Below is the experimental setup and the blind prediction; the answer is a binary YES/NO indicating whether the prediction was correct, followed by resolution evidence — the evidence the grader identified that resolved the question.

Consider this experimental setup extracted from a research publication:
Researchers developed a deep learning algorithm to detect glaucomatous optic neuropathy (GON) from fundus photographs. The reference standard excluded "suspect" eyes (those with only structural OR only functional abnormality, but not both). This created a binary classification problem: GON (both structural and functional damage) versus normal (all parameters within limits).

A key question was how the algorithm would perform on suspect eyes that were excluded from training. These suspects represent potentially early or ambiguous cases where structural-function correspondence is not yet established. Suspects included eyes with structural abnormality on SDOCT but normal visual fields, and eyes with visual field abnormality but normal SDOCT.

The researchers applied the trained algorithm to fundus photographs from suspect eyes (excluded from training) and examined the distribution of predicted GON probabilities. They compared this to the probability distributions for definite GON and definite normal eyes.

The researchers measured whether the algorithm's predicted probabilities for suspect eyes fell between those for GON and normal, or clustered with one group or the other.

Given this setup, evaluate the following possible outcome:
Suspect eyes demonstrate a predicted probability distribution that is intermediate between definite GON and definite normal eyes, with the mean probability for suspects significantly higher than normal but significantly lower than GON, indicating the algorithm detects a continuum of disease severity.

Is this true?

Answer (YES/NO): NO